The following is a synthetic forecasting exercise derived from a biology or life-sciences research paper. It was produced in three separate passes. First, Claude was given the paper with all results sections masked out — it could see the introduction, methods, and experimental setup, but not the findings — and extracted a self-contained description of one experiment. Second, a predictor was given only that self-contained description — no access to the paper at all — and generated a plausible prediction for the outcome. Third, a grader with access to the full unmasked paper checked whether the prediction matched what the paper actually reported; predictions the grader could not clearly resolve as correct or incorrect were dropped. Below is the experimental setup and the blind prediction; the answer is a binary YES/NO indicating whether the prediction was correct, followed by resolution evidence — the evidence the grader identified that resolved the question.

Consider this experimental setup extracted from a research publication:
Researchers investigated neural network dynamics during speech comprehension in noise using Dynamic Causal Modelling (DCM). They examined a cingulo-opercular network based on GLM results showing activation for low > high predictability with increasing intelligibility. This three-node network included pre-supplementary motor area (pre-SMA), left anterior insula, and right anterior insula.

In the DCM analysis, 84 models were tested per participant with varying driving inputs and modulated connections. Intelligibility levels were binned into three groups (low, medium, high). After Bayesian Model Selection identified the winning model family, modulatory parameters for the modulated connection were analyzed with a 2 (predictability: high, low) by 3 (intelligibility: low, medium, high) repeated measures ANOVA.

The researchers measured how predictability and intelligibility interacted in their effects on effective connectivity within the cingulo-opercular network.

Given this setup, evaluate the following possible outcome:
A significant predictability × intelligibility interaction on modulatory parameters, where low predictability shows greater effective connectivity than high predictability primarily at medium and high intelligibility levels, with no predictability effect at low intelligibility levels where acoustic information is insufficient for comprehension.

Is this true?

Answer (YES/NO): NO